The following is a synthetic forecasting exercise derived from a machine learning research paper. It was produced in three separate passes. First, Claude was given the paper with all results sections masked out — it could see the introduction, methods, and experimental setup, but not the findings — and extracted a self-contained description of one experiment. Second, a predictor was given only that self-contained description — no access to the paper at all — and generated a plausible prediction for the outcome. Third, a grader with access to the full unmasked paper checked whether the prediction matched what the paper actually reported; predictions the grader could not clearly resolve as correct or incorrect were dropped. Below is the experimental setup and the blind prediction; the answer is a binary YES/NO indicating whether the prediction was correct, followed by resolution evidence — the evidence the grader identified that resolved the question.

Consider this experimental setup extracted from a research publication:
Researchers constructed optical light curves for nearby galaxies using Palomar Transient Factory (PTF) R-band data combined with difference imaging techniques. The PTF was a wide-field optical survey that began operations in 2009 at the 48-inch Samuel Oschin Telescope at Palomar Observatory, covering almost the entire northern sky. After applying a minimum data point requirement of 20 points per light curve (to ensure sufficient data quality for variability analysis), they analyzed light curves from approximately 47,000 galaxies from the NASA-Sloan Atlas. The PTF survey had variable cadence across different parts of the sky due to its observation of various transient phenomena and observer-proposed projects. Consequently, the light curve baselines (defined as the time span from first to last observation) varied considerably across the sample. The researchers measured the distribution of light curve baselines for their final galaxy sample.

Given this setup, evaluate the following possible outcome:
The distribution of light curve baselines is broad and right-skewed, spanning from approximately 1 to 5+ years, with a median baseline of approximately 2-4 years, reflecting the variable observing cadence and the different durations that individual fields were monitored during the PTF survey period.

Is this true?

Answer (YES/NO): NO